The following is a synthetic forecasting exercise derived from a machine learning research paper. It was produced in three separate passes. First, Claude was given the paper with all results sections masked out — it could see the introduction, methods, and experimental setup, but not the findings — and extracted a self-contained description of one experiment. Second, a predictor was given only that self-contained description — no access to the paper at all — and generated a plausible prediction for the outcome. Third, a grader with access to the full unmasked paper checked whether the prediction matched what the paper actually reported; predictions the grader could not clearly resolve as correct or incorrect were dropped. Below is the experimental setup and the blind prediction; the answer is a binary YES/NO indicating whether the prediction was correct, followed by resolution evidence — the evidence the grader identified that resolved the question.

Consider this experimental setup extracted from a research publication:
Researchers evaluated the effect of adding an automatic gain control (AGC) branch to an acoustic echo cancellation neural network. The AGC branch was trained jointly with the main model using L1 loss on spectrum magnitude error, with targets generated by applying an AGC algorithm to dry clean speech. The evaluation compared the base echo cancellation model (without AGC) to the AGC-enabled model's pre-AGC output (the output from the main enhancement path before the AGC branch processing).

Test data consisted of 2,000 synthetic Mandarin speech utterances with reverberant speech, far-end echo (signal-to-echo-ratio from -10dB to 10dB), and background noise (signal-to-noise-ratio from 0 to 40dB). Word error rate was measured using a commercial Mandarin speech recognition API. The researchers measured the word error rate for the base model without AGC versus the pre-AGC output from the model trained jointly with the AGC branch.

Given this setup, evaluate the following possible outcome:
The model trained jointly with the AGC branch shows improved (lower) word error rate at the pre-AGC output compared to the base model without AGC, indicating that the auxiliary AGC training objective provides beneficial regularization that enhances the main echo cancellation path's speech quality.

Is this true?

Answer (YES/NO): YES